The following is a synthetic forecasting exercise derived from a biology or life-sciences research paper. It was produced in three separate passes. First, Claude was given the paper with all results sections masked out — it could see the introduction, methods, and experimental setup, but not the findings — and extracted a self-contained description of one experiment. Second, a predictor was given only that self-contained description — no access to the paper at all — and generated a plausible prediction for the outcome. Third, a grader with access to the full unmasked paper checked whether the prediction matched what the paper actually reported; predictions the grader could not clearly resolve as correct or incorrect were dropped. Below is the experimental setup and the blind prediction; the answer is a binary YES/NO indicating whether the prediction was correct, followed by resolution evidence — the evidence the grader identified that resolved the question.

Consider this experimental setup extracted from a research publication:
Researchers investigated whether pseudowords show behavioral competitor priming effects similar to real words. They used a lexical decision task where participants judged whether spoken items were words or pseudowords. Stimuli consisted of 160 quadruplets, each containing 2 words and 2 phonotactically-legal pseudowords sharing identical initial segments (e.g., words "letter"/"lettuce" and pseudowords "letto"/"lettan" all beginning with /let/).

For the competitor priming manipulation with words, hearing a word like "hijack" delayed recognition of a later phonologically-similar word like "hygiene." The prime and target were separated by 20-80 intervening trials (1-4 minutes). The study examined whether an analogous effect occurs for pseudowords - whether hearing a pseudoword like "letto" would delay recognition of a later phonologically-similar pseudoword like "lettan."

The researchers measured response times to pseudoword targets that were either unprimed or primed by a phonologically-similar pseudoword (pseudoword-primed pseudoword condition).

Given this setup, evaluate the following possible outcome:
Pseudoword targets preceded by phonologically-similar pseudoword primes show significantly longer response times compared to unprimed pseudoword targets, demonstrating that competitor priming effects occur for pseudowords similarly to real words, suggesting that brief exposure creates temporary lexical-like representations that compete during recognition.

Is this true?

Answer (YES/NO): NO